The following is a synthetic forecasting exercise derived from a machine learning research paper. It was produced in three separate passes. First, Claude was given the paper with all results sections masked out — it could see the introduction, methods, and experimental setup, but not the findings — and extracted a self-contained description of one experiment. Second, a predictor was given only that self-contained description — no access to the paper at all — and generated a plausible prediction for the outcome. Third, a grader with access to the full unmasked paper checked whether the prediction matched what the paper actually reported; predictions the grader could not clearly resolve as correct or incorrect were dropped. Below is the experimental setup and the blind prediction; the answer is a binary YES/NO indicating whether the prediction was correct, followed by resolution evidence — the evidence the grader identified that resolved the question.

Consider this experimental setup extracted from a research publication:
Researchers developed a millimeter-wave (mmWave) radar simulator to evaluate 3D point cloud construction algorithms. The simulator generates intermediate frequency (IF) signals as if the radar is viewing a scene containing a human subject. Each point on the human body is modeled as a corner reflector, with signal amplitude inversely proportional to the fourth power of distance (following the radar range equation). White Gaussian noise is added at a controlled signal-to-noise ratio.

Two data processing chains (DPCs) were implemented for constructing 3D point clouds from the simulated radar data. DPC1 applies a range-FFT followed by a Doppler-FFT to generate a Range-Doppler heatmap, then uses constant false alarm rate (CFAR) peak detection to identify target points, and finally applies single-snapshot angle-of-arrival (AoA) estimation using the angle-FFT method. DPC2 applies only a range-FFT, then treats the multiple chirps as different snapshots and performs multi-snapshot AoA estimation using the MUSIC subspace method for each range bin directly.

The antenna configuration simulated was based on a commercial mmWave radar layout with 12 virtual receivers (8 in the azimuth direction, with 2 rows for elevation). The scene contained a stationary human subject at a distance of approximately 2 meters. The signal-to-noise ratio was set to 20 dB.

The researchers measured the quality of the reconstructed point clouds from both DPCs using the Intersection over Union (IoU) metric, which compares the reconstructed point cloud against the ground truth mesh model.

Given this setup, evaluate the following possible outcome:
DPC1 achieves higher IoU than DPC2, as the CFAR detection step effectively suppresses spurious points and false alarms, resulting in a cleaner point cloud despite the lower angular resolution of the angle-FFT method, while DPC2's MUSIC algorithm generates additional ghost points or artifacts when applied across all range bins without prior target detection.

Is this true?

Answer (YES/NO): NO